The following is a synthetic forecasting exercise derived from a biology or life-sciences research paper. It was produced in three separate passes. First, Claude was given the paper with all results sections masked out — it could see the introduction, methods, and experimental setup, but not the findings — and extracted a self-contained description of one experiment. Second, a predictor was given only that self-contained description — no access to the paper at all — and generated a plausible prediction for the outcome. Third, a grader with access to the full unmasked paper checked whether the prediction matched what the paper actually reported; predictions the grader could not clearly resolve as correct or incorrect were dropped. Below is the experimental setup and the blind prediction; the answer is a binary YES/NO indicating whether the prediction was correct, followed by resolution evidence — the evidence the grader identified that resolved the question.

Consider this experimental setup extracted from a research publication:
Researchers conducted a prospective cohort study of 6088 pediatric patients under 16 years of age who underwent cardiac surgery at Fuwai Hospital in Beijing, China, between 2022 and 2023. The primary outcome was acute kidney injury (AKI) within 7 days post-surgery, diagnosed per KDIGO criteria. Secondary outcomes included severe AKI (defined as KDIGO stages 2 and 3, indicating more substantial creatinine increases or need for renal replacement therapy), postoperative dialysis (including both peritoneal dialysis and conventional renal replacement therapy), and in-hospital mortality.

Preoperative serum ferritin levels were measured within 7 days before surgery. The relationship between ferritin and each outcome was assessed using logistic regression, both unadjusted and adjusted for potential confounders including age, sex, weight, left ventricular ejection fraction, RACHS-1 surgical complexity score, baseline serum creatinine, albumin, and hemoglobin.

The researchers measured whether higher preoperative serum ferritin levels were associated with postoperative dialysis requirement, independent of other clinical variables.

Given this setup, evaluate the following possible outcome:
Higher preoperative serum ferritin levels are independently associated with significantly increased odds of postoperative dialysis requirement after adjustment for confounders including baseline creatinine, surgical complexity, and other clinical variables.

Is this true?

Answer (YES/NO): NO